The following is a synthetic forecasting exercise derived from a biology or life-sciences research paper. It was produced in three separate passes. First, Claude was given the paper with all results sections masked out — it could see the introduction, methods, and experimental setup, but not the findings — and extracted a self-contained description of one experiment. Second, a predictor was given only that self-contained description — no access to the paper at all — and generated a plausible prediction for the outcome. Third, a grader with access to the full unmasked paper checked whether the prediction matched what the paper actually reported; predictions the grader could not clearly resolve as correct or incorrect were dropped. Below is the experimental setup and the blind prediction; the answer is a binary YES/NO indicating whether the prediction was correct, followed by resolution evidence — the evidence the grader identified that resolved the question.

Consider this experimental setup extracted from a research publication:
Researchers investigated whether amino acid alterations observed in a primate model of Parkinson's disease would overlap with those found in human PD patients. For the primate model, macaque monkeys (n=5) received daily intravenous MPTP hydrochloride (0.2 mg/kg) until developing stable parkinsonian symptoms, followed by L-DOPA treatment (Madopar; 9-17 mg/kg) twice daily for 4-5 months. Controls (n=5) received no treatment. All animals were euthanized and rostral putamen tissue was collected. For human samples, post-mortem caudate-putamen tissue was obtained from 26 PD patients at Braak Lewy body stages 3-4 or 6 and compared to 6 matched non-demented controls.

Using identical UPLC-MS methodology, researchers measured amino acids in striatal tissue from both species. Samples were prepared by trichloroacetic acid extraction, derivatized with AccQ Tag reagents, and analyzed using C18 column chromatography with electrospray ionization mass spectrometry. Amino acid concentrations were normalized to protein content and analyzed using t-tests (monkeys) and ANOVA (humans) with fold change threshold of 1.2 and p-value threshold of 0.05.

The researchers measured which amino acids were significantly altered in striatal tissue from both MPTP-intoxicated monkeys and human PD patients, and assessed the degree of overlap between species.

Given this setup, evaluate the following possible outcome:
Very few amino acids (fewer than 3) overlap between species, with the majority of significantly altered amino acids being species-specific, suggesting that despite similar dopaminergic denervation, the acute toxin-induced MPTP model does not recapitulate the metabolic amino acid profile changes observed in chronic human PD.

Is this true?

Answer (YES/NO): YES